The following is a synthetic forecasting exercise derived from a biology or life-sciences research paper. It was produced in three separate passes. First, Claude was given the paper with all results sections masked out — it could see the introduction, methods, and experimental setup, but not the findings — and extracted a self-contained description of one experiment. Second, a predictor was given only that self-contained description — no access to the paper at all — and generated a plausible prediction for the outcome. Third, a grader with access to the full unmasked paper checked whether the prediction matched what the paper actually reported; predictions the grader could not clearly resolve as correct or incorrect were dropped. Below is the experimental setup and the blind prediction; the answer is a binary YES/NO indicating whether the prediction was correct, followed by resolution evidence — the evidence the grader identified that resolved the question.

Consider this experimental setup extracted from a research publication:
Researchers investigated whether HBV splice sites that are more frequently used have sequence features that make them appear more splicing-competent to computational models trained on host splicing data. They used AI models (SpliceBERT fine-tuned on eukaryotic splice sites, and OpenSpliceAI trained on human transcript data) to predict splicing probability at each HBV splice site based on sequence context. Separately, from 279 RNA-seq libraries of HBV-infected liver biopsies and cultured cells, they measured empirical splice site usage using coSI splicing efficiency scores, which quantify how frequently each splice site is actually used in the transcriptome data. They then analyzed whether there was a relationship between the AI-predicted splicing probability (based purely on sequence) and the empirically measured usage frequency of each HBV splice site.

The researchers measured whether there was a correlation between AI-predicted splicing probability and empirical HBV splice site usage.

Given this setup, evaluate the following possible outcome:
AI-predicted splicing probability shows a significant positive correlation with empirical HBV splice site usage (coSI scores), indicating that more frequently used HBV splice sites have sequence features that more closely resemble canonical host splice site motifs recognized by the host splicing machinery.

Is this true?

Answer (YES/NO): NO